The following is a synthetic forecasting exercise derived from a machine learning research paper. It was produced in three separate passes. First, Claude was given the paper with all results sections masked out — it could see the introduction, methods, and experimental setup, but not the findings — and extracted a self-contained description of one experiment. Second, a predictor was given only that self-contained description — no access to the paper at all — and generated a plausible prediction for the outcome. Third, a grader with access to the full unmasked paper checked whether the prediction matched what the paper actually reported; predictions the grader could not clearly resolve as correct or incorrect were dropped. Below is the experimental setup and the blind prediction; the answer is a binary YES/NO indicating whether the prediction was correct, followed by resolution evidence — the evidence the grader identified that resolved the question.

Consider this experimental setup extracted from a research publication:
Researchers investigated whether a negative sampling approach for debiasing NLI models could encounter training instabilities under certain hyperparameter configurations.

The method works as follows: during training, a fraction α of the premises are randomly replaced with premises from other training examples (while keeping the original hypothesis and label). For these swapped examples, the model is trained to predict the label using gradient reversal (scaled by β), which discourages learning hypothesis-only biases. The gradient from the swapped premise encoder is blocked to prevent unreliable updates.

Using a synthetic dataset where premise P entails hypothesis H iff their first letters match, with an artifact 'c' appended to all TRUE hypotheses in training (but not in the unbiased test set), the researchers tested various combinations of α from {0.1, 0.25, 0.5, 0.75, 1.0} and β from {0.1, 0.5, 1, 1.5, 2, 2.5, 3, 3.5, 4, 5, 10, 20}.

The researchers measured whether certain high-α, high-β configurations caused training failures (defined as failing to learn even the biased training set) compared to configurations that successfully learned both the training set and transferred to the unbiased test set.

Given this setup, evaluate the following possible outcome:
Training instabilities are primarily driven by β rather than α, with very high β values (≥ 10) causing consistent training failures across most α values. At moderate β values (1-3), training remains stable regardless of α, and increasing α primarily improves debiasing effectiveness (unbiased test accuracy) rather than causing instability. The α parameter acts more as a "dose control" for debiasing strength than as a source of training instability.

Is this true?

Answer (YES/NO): NO